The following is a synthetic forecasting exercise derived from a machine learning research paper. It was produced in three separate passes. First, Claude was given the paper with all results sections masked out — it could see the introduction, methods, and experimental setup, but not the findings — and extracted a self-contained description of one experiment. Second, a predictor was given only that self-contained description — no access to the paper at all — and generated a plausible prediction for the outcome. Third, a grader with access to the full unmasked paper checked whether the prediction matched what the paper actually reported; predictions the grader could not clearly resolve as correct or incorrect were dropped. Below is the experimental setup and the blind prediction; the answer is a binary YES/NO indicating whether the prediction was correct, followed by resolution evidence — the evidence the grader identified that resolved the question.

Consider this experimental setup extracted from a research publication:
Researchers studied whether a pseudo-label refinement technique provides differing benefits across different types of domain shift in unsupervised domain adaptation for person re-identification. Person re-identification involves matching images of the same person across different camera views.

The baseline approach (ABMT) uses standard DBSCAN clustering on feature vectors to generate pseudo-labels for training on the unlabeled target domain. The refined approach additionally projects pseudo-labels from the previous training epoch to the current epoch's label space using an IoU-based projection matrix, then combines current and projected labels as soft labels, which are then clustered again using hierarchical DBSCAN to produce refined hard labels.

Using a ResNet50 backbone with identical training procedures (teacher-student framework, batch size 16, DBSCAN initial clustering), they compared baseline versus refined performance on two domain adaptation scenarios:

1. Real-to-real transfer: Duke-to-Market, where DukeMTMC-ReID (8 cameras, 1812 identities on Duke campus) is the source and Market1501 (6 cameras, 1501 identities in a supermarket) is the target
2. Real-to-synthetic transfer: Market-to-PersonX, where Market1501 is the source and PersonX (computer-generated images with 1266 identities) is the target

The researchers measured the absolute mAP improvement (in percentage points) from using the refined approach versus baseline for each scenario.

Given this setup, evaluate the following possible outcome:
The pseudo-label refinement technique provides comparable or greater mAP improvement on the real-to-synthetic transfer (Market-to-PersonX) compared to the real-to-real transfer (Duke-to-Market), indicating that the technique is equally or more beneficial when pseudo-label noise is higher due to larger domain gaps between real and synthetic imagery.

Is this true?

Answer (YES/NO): YES